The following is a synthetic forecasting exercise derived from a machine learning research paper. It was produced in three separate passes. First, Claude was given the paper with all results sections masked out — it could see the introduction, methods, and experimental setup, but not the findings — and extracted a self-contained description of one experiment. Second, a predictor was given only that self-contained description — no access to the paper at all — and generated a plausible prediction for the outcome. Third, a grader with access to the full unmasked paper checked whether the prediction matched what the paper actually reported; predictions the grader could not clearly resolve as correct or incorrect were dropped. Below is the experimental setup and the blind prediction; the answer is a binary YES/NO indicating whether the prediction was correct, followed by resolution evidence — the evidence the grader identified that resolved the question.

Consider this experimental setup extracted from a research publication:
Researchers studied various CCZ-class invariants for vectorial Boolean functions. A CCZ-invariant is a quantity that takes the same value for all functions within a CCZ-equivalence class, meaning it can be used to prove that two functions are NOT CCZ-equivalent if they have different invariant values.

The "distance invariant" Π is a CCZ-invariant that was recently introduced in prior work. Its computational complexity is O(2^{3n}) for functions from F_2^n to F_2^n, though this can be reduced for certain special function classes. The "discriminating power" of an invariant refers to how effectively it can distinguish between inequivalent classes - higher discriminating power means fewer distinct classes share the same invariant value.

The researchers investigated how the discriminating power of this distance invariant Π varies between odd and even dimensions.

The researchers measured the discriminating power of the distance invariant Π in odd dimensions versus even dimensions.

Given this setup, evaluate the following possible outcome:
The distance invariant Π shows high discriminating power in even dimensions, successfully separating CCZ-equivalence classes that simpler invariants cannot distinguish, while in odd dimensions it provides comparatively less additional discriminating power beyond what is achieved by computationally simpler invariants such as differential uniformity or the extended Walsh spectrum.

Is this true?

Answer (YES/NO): YES